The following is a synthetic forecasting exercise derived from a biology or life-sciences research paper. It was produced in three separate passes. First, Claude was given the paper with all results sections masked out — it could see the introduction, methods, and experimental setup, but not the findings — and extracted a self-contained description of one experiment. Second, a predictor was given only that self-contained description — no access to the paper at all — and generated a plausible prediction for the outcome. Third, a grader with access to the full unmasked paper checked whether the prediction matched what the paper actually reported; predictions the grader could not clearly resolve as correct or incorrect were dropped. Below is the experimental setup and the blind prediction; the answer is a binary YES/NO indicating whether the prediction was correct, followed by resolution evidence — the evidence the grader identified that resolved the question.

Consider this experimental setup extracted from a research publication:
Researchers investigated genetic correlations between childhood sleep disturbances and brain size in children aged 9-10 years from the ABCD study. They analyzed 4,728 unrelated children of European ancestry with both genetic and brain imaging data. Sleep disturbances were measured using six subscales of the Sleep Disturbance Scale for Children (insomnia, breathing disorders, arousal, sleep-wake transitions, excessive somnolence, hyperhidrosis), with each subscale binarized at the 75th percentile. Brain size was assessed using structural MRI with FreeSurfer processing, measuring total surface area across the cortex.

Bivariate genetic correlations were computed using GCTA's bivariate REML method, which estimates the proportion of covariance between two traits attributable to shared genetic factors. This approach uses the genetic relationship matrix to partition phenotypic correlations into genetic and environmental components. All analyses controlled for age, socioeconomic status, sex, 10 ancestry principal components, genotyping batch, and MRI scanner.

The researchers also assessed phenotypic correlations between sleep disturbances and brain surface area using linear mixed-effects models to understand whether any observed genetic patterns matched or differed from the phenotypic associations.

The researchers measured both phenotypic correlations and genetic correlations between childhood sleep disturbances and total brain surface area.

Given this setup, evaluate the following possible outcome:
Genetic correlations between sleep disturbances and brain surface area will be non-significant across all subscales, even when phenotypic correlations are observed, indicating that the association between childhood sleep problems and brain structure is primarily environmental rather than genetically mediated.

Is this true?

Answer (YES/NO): YES